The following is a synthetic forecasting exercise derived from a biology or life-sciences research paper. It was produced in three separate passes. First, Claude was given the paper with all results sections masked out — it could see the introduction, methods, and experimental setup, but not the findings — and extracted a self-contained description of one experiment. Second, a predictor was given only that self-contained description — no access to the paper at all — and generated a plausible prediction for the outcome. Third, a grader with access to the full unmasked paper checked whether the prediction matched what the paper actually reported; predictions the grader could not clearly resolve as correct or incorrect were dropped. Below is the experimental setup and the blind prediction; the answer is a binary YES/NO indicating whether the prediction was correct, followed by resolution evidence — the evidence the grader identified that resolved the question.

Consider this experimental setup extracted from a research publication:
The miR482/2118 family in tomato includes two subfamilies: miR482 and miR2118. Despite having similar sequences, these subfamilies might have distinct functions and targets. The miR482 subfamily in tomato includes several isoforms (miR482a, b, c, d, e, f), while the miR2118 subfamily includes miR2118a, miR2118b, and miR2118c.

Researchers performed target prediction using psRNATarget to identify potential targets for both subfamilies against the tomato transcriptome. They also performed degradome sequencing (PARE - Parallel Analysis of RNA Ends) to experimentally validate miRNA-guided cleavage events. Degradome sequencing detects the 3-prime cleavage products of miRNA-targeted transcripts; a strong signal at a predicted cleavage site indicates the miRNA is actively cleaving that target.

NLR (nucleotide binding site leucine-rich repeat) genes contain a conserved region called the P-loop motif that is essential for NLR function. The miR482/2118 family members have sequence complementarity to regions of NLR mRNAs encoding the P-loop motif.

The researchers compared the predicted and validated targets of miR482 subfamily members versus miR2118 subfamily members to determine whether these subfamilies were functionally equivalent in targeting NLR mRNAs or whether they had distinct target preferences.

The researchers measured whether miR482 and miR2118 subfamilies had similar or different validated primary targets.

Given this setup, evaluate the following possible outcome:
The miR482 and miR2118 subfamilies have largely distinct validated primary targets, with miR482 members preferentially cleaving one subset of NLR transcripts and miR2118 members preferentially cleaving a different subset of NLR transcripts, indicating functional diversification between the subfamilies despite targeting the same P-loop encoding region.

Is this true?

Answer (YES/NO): NO